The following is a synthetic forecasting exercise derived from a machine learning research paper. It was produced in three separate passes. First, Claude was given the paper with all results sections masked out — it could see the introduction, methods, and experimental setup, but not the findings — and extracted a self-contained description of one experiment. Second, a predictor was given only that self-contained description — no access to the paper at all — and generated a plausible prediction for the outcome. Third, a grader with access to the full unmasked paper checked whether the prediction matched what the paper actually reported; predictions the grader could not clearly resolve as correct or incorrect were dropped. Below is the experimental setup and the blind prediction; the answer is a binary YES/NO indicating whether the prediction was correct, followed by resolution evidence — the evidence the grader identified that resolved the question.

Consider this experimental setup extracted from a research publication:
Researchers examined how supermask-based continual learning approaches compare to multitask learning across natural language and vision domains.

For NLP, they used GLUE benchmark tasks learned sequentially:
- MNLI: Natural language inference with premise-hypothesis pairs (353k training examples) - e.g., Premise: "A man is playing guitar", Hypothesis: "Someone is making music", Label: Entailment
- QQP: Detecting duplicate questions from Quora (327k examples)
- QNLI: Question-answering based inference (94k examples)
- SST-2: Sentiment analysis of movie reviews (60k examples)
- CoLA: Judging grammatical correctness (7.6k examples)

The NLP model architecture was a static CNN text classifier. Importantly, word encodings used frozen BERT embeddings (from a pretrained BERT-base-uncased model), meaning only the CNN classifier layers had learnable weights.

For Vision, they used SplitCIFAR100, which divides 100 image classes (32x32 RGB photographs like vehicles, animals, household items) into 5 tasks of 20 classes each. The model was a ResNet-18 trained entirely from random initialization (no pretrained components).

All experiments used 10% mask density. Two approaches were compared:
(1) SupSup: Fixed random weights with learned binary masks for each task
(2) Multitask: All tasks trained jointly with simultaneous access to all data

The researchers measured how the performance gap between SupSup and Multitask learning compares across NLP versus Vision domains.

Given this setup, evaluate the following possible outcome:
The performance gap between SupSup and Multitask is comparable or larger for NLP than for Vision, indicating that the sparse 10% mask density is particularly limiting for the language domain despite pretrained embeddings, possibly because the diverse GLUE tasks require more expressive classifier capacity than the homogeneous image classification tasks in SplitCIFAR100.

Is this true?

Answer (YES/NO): NO